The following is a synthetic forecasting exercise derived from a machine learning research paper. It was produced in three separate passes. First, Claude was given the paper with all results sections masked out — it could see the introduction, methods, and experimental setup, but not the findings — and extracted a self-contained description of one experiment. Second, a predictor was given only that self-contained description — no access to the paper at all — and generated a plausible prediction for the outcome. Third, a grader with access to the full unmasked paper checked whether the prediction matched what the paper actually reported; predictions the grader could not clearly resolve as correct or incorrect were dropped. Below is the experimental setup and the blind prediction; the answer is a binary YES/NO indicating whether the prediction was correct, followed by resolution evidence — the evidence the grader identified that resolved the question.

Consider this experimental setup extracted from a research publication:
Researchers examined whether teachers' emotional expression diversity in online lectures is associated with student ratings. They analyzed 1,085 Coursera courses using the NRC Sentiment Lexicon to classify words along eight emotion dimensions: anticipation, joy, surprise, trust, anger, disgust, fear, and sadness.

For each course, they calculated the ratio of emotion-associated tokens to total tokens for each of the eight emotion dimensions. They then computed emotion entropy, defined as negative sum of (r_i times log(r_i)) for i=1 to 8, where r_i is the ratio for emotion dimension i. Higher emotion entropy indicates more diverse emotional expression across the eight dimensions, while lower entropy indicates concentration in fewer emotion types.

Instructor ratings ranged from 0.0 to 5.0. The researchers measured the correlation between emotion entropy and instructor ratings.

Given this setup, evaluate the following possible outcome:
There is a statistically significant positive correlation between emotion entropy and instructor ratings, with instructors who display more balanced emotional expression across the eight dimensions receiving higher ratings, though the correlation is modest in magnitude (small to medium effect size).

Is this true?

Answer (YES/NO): YES